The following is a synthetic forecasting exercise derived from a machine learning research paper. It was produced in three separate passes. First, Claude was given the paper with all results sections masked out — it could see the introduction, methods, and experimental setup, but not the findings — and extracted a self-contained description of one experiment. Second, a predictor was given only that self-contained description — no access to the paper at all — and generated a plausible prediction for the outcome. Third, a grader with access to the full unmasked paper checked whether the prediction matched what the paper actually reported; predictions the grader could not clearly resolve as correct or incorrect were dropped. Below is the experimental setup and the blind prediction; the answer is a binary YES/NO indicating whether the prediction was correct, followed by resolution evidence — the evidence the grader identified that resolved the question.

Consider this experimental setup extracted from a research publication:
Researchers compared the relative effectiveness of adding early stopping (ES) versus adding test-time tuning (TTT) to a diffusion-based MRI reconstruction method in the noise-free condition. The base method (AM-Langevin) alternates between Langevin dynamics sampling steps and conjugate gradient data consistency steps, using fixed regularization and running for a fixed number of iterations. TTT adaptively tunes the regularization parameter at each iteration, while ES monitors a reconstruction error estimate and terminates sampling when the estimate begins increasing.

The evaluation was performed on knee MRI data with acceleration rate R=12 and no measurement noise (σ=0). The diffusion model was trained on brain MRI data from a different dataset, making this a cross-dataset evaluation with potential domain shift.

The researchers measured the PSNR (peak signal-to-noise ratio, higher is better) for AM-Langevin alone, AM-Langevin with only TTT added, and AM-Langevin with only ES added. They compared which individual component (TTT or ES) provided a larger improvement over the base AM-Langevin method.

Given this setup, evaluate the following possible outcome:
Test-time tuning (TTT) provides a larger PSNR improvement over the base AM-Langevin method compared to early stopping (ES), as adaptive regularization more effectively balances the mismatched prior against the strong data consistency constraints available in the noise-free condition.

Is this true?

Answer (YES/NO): NO